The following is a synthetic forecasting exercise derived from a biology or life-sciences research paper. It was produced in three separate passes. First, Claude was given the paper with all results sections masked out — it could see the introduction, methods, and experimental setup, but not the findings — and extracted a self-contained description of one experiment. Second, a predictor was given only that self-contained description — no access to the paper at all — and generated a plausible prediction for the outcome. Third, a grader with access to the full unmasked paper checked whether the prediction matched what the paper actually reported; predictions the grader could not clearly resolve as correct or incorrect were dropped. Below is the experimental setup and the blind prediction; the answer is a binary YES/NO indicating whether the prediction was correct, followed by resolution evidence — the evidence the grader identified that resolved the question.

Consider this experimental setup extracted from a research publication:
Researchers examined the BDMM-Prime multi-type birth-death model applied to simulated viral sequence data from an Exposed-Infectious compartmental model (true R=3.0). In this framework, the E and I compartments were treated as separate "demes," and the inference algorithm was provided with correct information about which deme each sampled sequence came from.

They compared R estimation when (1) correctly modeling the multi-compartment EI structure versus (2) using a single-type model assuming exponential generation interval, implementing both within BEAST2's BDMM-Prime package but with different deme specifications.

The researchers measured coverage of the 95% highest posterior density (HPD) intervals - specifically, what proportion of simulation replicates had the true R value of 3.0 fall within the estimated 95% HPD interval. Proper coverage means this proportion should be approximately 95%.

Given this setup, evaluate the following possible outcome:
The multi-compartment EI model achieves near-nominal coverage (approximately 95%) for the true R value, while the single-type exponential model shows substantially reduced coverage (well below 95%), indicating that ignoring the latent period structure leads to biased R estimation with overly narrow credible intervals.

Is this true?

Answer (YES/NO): NO